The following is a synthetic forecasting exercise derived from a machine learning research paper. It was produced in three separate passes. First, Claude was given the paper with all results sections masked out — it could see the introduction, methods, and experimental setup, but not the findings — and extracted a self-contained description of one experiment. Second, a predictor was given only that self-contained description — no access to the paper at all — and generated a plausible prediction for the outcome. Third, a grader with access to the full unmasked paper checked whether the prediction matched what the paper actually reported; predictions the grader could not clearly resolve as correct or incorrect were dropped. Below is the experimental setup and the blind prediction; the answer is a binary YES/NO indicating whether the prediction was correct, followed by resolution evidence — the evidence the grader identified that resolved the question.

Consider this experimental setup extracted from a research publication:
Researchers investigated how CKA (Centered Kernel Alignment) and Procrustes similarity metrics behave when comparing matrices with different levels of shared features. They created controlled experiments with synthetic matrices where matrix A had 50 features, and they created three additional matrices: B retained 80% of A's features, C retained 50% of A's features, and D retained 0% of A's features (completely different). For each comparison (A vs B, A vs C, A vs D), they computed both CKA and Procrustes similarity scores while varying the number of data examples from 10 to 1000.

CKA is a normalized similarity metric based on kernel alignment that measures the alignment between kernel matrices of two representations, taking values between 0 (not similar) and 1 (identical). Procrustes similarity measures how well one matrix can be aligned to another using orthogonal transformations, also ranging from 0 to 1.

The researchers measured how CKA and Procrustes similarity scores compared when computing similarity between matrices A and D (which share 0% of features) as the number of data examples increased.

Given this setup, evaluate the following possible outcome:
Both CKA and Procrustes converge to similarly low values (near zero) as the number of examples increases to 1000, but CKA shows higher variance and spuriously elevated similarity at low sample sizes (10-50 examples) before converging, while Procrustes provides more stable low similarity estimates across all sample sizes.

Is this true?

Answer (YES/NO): NO